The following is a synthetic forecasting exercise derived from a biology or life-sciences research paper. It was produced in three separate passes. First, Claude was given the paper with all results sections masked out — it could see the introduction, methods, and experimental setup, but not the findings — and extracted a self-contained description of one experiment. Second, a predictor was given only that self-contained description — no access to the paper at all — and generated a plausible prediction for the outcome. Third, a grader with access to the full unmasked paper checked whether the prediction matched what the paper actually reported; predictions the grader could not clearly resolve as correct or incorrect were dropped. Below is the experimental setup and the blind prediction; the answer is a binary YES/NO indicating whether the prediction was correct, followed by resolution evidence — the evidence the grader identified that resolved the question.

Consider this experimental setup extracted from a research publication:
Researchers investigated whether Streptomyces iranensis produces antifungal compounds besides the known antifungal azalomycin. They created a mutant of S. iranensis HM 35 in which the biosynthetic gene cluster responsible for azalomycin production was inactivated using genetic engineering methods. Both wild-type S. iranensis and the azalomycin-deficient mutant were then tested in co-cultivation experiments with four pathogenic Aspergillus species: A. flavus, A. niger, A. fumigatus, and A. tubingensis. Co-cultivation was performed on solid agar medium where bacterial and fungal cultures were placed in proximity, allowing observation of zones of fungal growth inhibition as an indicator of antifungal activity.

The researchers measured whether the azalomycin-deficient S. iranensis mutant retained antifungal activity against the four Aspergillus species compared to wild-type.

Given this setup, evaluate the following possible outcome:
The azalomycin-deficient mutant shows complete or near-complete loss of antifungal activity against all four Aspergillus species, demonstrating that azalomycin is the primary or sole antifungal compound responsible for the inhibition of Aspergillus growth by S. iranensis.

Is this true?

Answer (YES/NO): NO